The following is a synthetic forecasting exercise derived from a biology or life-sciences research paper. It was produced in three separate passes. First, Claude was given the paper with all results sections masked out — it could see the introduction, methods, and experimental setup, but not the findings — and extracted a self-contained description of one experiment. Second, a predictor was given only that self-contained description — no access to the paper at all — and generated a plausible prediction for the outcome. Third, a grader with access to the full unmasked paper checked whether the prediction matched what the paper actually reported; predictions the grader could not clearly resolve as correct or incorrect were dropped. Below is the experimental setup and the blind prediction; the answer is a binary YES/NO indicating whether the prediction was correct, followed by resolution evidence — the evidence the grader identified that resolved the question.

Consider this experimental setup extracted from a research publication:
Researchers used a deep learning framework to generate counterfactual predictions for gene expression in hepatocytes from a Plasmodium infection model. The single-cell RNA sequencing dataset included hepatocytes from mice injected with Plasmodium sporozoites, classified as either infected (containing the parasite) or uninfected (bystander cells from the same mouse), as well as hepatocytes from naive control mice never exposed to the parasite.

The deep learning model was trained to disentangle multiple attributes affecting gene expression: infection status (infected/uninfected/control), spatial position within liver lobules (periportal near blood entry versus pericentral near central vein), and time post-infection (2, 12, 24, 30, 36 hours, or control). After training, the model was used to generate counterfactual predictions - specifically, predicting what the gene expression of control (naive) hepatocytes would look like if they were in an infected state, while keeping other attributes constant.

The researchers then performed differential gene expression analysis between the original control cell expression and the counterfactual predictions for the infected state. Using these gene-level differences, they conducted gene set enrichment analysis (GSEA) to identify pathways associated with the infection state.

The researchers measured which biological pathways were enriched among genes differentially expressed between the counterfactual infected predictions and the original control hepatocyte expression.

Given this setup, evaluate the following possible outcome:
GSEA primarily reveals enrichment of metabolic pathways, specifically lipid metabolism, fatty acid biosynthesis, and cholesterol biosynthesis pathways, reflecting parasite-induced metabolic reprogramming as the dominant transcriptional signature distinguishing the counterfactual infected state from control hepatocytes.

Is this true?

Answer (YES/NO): NO